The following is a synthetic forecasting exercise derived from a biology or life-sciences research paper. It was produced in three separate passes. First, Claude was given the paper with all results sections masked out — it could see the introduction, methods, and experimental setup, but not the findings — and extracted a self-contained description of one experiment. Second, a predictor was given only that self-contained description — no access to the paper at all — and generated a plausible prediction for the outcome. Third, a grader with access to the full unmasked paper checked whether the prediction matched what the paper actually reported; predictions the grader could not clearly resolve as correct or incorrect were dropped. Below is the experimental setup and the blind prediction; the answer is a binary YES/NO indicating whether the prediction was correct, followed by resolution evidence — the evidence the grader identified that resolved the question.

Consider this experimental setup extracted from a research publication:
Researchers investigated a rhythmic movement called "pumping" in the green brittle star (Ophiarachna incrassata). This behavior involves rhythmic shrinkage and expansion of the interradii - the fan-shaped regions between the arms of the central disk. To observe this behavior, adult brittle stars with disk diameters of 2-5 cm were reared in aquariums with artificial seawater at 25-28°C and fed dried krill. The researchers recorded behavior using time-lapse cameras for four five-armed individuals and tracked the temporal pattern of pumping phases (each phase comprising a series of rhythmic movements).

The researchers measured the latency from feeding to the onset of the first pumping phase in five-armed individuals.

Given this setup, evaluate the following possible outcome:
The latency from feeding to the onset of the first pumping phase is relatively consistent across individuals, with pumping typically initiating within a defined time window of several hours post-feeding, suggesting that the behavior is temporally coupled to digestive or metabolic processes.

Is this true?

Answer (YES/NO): NO